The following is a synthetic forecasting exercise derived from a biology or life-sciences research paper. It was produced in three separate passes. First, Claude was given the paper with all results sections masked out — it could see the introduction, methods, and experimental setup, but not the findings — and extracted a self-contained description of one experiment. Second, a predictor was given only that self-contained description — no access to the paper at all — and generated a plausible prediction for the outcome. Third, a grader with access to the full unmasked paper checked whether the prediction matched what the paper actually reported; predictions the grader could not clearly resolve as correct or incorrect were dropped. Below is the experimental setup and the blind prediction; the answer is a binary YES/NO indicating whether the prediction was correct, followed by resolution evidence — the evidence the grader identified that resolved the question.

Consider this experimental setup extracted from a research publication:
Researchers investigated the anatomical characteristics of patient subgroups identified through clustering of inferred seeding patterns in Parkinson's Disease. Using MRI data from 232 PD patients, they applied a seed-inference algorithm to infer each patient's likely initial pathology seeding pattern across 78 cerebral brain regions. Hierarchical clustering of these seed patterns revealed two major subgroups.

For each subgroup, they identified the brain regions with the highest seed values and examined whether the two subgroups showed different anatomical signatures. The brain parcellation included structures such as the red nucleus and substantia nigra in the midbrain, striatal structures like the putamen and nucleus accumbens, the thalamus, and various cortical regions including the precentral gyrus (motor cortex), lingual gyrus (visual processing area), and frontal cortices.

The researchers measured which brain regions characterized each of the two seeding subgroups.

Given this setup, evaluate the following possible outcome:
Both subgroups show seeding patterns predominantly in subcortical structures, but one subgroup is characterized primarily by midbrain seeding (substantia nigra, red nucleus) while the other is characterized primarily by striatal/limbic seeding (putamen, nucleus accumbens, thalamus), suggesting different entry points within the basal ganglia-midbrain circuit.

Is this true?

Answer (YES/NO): NO